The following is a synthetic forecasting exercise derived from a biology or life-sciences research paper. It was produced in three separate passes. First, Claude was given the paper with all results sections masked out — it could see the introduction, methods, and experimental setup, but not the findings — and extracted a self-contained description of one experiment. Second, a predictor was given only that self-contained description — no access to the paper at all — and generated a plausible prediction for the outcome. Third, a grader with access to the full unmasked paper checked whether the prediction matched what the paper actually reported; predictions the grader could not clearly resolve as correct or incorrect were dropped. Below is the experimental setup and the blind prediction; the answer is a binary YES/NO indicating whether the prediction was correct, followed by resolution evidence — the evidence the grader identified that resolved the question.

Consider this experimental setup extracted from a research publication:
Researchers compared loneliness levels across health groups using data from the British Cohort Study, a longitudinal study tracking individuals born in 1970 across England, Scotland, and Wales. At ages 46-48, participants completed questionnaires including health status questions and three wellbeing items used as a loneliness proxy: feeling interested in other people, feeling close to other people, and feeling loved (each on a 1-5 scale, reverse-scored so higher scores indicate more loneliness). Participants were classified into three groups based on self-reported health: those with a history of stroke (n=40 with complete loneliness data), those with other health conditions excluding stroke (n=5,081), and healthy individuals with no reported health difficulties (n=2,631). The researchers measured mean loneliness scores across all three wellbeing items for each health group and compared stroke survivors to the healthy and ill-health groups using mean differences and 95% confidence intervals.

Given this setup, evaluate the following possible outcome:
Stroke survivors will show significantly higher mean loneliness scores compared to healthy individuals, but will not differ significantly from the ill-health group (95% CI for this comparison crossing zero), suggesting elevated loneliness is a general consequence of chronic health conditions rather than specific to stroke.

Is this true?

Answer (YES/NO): NO